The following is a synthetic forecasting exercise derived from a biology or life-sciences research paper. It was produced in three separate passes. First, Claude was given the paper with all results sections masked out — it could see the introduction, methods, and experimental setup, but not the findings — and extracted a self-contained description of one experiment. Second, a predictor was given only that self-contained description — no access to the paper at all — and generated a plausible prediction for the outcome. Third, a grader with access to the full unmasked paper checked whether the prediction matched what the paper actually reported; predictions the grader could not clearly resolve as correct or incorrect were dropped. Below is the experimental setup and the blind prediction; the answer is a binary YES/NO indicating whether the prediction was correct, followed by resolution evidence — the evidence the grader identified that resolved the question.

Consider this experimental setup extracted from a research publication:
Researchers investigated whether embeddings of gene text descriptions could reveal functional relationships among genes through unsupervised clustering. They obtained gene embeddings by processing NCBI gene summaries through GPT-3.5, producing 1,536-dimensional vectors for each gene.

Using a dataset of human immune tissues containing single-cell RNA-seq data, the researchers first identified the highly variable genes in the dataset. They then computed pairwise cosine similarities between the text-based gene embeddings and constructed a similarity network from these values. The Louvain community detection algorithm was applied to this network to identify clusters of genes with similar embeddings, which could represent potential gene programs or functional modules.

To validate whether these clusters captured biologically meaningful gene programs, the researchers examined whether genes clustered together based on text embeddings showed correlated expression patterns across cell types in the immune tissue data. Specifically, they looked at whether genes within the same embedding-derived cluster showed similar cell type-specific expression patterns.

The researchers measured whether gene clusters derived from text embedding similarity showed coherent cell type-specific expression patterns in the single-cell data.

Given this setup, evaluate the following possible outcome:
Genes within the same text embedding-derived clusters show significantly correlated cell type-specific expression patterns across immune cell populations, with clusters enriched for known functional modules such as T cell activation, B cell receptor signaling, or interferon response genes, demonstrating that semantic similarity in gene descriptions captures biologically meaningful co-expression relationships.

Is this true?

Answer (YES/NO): YES